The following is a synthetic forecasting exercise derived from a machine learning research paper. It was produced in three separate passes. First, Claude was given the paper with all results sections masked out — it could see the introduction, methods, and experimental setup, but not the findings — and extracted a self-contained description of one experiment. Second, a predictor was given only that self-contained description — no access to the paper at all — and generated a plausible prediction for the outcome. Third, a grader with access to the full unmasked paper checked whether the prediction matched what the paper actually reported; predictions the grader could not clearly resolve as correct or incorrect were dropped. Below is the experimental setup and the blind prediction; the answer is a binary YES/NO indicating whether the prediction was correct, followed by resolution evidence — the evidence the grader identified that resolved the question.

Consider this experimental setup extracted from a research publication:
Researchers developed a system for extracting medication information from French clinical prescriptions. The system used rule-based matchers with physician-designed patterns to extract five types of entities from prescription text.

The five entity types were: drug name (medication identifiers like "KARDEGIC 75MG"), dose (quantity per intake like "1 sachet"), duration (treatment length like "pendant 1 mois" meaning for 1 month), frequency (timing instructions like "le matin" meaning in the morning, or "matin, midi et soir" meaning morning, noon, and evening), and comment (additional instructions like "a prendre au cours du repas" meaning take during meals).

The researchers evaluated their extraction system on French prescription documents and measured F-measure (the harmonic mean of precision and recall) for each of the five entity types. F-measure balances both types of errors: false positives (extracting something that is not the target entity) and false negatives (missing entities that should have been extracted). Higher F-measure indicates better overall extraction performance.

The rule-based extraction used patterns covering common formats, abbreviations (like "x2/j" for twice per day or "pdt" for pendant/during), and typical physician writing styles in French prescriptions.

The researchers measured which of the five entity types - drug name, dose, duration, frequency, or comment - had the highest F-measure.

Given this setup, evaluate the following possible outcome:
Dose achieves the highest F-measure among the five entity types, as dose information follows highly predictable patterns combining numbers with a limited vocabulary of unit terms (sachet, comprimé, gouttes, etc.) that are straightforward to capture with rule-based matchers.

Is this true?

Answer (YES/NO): NO